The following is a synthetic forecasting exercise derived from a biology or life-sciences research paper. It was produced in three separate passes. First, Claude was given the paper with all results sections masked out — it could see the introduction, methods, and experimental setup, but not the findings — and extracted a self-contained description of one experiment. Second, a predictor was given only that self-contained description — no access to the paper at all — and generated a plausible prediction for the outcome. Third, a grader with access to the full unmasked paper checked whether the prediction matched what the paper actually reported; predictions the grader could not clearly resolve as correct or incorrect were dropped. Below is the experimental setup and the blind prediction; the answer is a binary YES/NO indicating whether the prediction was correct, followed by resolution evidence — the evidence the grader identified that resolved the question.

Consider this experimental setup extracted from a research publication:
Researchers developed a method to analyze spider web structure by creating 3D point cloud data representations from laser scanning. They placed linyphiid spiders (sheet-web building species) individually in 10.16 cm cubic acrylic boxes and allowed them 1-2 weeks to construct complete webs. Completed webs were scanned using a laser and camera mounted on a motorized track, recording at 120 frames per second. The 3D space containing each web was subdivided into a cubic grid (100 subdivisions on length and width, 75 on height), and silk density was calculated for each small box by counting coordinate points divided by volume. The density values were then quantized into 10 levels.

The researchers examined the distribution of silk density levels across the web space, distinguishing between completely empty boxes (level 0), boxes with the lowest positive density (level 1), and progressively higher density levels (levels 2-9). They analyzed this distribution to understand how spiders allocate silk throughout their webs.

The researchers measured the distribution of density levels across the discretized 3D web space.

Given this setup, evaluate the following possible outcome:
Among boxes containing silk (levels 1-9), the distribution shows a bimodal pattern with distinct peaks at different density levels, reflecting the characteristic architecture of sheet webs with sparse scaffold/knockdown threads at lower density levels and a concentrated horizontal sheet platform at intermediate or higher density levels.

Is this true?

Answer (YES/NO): NO